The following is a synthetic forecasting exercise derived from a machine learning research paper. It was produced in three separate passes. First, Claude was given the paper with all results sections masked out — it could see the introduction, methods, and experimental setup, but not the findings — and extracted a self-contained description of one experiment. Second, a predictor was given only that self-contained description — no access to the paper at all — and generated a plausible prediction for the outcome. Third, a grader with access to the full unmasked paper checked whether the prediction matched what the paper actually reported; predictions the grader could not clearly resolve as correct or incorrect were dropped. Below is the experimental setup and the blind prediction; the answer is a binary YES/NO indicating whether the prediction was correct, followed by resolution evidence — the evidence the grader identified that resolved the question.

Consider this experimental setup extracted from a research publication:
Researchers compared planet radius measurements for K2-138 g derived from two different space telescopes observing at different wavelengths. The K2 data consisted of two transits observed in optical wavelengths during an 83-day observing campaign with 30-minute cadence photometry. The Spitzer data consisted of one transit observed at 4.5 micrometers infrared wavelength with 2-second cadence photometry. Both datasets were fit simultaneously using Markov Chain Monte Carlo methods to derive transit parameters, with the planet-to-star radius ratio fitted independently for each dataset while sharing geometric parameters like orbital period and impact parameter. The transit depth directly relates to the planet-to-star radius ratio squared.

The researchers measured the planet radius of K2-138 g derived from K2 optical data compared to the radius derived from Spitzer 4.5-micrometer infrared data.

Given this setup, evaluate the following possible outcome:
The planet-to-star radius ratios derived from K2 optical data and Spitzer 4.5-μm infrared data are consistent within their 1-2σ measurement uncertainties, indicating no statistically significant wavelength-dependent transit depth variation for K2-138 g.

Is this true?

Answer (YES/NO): YES